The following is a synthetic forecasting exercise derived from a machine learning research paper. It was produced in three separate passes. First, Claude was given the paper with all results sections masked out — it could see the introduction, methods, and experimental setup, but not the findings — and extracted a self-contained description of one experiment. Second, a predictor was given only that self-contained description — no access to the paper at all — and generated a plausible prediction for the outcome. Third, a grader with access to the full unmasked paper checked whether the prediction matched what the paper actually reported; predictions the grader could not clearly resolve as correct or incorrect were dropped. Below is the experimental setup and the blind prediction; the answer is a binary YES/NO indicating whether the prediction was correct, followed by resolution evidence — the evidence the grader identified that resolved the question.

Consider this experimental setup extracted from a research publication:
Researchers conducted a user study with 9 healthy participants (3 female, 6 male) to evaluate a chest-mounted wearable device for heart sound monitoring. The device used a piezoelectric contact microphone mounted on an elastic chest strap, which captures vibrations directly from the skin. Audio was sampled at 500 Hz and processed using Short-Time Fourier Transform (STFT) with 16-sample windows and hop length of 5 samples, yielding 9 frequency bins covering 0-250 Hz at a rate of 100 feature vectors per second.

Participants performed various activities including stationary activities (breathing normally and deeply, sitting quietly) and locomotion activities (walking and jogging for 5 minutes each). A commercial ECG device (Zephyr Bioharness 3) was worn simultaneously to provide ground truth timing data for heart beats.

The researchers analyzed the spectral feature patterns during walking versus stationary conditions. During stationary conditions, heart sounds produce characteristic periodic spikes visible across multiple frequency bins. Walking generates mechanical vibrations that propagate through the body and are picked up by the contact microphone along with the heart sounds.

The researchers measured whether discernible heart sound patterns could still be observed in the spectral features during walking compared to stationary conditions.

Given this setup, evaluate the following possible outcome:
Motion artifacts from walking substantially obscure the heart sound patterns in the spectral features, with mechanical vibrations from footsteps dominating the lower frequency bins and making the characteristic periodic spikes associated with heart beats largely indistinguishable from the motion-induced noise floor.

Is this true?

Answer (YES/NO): NO